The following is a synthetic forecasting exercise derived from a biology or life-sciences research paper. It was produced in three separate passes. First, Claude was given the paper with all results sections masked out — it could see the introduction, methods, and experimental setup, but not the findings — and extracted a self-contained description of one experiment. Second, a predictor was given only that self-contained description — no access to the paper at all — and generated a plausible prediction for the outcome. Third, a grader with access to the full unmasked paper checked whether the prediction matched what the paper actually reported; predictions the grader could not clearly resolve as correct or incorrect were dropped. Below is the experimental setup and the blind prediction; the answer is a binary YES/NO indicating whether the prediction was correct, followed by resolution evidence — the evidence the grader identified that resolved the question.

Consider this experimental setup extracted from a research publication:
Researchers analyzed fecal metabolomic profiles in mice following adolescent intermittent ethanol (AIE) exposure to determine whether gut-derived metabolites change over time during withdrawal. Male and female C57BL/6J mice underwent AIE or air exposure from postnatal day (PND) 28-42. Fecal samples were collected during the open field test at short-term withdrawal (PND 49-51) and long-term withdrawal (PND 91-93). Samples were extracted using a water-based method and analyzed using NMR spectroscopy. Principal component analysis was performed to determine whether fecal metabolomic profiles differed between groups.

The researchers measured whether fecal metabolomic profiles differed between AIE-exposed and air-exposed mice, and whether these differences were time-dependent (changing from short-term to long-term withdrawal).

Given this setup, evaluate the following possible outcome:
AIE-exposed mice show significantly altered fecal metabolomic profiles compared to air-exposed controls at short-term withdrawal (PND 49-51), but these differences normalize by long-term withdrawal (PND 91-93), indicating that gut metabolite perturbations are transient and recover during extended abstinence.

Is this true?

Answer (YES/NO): YES